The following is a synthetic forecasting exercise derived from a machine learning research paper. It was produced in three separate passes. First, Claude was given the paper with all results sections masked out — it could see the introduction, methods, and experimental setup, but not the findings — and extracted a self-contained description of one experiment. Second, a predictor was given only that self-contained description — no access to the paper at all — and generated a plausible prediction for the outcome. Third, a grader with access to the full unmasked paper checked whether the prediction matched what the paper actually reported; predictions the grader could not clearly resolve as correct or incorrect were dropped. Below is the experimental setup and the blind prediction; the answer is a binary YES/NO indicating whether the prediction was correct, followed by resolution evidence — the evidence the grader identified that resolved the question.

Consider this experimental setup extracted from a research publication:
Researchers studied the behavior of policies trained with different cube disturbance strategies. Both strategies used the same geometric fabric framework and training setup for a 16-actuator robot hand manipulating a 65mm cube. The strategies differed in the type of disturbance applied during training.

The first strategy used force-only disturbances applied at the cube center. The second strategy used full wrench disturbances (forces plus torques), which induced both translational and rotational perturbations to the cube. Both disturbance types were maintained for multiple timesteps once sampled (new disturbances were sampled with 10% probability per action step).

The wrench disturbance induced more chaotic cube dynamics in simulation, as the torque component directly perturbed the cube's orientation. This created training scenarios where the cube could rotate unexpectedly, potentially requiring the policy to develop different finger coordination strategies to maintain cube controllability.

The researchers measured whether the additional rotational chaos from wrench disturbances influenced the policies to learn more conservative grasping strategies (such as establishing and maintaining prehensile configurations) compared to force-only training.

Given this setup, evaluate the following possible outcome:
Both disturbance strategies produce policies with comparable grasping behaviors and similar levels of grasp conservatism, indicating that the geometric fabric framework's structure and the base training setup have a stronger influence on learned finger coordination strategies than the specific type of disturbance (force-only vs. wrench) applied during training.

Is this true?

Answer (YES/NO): NO